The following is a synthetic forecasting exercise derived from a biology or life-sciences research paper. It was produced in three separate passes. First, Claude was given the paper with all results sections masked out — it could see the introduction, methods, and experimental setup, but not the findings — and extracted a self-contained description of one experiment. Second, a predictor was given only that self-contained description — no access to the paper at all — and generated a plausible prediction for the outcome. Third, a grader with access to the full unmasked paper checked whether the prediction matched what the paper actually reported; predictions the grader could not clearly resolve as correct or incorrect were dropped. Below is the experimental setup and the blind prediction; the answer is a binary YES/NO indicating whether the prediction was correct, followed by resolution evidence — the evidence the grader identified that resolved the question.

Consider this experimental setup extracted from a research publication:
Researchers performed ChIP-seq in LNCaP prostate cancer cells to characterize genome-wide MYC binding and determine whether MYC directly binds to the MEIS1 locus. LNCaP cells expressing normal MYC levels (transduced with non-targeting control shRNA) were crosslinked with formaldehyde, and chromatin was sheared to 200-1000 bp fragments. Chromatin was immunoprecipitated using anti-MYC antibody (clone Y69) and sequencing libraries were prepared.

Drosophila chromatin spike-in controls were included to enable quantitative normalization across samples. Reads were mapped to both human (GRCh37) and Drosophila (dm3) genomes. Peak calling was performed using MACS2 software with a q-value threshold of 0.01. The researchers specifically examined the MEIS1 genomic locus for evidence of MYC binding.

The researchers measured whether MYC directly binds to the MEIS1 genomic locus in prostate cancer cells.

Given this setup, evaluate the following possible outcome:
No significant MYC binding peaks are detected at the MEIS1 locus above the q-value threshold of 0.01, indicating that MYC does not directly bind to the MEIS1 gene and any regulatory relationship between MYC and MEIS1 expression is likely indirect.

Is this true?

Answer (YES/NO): NO